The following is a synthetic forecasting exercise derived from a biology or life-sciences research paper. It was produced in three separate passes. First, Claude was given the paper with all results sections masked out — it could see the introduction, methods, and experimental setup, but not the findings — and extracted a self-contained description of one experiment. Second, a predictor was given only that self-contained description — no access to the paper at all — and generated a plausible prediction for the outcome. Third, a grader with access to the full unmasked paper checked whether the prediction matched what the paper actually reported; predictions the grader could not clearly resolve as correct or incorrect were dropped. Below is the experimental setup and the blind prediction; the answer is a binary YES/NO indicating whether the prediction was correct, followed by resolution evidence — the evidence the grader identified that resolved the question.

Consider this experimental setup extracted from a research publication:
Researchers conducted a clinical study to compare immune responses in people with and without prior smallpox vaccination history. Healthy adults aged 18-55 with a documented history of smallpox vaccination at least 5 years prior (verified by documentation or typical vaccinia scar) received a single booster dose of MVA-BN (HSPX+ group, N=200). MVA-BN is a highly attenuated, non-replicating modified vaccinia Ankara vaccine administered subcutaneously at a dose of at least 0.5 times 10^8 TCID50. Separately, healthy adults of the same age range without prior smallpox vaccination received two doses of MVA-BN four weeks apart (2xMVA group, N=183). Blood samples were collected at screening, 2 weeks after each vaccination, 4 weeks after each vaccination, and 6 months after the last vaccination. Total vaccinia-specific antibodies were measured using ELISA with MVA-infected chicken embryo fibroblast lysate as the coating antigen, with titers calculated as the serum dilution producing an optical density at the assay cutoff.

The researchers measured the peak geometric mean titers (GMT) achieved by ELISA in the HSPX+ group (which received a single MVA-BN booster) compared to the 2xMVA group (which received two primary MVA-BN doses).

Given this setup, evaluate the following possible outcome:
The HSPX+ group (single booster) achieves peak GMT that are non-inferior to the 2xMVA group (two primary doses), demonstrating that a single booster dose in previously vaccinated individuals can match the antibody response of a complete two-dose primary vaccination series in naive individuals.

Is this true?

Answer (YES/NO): YES